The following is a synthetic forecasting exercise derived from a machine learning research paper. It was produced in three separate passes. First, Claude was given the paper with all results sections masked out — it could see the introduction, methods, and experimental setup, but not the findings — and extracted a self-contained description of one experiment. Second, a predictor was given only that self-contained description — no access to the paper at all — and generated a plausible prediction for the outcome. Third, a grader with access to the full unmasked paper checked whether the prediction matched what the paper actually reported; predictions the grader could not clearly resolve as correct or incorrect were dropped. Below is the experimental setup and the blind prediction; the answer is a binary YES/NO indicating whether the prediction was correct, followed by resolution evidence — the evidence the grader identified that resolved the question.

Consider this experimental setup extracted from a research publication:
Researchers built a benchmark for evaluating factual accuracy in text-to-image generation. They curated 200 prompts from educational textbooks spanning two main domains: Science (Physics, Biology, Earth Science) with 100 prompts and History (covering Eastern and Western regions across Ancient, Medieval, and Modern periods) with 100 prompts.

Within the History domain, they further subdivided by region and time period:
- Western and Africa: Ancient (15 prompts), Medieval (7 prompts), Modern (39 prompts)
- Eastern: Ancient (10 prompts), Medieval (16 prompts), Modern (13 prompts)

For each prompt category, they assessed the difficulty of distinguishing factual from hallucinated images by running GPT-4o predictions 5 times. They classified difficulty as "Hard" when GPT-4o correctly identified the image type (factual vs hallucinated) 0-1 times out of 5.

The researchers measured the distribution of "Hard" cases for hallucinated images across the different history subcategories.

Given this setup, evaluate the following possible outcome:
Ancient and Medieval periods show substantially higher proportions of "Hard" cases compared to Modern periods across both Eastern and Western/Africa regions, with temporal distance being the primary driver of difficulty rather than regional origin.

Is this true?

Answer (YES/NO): NO